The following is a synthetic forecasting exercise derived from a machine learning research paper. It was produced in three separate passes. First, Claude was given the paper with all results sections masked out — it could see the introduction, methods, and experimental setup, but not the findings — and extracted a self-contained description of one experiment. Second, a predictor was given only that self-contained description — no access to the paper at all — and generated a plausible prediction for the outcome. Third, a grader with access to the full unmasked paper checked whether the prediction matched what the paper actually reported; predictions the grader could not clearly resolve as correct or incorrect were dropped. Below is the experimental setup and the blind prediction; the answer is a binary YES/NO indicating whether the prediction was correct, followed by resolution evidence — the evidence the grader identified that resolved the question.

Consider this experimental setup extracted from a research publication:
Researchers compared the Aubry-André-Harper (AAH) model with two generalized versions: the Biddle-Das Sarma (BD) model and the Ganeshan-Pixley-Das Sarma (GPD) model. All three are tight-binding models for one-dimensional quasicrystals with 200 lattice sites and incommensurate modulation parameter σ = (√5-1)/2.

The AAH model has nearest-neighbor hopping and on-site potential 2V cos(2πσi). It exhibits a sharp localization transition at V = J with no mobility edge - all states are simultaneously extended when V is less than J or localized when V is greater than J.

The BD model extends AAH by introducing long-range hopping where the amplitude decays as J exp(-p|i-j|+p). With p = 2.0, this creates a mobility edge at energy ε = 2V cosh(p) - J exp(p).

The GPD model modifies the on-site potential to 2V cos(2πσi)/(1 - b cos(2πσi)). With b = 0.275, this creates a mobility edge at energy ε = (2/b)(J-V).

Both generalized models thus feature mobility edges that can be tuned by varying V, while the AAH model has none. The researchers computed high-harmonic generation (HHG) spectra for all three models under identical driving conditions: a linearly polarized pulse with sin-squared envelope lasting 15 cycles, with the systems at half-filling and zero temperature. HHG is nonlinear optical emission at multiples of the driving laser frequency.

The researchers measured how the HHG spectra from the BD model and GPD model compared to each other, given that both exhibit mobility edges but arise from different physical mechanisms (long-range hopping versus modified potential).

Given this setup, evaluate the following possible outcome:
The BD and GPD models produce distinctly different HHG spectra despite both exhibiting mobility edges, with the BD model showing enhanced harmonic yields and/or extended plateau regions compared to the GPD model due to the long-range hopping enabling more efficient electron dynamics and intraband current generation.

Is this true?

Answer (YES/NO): NO